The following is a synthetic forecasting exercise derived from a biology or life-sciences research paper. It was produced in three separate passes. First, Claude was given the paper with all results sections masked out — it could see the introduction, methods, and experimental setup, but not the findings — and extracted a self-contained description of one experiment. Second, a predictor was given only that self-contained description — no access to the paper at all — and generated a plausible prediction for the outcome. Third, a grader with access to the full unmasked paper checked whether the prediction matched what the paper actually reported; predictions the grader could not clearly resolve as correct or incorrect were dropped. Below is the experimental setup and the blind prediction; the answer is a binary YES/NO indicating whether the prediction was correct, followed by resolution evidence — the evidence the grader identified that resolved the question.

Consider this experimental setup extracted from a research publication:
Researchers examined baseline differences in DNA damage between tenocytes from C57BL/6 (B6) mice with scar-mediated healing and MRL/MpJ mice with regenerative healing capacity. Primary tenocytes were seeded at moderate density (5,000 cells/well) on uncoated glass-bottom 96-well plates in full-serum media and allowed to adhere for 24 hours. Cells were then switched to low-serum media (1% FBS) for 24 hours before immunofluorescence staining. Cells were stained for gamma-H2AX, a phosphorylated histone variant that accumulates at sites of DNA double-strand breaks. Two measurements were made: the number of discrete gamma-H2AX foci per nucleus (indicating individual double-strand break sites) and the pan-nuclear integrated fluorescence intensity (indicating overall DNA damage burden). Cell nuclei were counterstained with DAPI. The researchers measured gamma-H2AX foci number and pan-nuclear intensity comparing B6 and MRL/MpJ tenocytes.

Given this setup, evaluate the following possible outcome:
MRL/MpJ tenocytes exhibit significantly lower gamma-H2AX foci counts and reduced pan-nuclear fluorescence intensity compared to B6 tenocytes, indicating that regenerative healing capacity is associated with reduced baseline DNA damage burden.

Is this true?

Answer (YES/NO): NO